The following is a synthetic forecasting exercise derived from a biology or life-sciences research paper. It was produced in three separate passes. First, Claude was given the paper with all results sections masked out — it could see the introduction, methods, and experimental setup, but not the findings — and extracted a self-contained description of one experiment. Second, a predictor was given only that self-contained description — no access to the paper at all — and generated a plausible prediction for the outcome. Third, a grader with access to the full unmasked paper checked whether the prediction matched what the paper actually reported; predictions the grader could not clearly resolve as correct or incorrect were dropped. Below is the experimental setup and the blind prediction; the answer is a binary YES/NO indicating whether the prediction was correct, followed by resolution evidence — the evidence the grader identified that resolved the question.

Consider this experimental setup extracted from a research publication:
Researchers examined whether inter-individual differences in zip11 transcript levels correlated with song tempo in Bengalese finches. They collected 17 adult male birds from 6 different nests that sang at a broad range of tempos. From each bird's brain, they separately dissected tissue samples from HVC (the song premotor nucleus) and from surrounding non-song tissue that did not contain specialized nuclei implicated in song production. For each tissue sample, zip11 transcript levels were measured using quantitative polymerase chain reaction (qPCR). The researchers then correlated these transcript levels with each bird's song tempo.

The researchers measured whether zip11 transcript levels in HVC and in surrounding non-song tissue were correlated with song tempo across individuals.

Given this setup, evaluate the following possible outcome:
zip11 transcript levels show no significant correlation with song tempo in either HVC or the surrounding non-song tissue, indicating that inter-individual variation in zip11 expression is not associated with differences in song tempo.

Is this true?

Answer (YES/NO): NO